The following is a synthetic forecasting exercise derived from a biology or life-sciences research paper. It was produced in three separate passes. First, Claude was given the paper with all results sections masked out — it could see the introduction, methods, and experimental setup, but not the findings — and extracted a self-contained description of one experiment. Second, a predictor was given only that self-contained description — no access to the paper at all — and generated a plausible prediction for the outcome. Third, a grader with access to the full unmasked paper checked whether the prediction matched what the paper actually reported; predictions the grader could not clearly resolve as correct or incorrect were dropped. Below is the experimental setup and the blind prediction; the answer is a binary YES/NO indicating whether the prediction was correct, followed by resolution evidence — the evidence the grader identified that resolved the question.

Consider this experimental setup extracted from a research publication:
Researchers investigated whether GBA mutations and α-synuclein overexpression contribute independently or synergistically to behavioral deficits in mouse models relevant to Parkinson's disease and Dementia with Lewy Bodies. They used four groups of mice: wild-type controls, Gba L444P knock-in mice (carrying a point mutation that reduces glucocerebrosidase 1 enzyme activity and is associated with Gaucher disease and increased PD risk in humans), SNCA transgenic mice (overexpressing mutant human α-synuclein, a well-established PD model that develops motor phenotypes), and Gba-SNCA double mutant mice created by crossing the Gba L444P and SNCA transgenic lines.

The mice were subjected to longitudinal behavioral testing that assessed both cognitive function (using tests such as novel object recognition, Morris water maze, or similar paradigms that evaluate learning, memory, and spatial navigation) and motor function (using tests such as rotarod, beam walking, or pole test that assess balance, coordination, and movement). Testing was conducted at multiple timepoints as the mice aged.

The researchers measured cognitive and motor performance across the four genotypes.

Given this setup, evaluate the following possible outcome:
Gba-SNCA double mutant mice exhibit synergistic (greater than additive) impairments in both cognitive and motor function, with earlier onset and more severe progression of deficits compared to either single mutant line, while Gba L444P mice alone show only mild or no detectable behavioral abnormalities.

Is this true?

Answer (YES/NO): NO